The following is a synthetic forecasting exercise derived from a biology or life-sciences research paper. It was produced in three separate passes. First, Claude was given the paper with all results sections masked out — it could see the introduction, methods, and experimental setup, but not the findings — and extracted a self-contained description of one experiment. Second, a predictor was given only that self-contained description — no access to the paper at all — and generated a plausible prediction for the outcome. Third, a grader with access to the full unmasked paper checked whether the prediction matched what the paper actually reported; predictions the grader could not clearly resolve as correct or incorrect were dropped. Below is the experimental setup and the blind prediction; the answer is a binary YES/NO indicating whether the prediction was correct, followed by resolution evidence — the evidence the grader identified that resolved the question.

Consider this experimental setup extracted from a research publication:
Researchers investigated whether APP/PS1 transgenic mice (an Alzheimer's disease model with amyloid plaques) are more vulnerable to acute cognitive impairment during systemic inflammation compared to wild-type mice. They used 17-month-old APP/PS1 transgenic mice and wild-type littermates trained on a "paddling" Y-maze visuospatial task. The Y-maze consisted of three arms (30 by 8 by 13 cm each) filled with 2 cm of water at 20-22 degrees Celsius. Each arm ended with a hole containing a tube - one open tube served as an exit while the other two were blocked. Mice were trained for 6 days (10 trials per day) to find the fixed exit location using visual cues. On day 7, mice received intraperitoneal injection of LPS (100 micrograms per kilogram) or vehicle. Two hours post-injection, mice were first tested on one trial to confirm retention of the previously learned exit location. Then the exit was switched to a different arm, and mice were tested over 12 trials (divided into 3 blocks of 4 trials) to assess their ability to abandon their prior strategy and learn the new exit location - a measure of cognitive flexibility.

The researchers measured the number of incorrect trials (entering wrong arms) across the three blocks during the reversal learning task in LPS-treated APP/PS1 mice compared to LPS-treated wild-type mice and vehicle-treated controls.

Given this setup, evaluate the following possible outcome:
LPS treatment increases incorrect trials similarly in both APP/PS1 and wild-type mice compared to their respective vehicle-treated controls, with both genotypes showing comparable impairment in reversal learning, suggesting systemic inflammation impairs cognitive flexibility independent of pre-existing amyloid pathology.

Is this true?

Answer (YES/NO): NO